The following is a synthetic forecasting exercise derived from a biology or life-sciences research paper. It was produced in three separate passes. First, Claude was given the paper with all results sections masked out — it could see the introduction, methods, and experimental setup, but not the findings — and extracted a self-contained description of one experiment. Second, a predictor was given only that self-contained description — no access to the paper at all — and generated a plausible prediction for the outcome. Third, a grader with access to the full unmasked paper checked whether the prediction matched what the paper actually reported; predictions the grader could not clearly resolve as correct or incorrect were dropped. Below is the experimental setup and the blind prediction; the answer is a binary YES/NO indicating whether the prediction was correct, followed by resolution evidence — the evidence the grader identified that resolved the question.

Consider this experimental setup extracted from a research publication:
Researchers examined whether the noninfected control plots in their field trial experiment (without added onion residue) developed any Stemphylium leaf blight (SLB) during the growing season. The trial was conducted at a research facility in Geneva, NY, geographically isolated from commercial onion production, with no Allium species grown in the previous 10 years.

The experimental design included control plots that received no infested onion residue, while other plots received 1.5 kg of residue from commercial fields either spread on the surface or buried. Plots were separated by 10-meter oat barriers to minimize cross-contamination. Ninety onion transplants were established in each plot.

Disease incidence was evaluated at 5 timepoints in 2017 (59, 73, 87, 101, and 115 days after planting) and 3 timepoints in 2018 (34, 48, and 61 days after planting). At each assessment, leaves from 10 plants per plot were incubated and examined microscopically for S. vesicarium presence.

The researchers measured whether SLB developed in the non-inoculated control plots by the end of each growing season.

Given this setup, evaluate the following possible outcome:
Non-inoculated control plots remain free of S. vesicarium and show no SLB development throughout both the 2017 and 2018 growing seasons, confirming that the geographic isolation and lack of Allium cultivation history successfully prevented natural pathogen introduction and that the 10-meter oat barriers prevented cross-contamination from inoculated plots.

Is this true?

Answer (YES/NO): NO